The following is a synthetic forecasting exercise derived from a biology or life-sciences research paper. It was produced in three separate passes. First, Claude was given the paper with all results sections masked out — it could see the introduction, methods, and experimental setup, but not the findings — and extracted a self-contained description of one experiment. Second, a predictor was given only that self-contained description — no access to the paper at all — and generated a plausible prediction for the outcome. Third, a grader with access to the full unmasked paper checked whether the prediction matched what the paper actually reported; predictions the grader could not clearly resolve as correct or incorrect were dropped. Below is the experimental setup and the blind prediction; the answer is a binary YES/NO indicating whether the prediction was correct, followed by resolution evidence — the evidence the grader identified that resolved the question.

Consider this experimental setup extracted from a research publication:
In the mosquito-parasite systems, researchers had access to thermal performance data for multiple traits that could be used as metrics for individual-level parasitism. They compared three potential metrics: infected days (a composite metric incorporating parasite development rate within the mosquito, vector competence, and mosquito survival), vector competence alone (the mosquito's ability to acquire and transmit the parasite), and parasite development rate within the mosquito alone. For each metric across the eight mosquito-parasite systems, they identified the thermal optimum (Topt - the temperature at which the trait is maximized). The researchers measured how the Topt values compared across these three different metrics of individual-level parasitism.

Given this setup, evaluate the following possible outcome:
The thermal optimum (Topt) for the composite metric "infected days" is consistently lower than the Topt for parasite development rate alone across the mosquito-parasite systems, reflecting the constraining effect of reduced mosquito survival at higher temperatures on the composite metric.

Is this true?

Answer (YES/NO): NO